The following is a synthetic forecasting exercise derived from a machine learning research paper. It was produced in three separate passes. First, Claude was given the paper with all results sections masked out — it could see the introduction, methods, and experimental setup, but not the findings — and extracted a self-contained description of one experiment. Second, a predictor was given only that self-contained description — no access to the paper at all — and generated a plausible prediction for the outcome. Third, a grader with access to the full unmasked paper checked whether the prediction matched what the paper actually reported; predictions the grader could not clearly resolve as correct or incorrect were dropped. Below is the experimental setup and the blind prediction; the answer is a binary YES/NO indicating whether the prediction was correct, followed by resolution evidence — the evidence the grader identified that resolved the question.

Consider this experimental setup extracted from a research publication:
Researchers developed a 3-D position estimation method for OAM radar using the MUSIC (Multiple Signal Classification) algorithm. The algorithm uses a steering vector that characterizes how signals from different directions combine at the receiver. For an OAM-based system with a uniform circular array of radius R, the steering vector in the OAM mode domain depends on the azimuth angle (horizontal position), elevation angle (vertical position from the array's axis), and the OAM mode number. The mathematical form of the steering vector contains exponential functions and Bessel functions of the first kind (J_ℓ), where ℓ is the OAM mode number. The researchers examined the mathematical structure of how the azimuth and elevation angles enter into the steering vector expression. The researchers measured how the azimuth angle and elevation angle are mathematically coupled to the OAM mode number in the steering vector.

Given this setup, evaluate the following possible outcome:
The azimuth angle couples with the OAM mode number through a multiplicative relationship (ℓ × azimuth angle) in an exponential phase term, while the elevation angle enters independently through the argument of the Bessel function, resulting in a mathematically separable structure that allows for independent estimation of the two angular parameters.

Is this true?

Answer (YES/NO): NO